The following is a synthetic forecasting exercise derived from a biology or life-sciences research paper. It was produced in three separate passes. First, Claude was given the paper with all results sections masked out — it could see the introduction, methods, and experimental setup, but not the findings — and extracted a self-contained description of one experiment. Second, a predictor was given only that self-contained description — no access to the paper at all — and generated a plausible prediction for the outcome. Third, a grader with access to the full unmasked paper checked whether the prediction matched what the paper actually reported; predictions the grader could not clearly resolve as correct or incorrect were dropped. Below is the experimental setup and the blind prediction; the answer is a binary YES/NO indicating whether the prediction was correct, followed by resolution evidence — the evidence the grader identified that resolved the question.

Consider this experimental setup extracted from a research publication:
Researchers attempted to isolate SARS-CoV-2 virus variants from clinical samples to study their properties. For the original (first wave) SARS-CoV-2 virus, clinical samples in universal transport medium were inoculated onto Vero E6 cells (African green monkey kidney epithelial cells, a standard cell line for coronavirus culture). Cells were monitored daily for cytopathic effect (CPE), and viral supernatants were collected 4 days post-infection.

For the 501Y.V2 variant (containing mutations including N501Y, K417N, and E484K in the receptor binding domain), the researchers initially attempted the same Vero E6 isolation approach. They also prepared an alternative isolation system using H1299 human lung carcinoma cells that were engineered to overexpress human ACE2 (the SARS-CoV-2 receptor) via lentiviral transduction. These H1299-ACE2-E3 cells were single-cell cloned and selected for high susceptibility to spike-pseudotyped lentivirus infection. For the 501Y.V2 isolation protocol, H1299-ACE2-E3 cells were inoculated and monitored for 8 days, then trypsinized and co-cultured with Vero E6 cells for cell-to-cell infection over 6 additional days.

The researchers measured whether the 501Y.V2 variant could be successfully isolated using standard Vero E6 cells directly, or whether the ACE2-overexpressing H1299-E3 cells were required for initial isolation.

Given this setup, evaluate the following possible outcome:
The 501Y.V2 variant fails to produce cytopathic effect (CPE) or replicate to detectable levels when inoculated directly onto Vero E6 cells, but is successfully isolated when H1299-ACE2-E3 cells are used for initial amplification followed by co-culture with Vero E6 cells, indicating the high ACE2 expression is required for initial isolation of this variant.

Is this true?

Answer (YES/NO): YES